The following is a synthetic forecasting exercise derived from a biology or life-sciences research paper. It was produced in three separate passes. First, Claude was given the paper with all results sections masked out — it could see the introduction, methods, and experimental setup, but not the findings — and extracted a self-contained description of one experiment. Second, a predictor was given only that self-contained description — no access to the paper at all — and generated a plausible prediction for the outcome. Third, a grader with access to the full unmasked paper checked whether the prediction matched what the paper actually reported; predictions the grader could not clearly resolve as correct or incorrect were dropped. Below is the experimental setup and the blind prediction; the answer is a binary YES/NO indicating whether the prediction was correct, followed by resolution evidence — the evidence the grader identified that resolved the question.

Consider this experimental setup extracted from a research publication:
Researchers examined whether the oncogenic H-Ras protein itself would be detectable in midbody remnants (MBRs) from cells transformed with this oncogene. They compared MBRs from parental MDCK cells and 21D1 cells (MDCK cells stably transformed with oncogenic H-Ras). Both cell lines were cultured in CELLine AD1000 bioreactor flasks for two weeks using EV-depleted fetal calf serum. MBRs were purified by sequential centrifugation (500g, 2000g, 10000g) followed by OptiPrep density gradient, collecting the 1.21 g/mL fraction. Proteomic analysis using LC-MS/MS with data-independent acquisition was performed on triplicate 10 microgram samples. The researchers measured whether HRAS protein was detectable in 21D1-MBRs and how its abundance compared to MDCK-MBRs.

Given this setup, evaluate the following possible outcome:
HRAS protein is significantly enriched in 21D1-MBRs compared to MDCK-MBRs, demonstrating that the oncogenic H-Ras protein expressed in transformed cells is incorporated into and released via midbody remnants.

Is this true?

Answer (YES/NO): YES